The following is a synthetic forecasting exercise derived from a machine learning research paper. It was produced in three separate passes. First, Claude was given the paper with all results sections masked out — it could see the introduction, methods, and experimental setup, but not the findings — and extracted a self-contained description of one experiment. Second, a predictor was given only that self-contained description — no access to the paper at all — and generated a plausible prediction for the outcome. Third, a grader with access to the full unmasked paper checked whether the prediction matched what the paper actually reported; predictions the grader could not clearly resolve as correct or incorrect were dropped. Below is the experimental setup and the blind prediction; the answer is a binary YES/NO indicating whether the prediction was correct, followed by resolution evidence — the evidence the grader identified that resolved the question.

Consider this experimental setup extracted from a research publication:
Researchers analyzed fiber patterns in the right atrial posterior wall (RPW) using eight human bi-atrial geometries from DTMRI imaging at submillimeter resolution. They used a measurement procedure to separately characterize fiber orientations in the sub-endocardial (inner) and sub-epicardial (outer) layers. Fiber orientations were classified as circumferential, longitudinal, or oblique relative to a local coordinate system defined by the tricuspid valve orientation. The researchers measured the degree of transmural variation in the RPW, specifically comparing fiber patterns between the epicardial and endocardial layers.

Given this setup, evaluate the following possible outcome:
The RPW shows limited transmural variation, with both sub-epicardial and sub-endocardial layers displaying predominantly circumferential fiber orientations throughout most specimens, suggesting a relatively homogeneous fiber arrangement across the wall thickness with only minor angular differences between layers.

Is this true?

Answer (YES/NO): NO